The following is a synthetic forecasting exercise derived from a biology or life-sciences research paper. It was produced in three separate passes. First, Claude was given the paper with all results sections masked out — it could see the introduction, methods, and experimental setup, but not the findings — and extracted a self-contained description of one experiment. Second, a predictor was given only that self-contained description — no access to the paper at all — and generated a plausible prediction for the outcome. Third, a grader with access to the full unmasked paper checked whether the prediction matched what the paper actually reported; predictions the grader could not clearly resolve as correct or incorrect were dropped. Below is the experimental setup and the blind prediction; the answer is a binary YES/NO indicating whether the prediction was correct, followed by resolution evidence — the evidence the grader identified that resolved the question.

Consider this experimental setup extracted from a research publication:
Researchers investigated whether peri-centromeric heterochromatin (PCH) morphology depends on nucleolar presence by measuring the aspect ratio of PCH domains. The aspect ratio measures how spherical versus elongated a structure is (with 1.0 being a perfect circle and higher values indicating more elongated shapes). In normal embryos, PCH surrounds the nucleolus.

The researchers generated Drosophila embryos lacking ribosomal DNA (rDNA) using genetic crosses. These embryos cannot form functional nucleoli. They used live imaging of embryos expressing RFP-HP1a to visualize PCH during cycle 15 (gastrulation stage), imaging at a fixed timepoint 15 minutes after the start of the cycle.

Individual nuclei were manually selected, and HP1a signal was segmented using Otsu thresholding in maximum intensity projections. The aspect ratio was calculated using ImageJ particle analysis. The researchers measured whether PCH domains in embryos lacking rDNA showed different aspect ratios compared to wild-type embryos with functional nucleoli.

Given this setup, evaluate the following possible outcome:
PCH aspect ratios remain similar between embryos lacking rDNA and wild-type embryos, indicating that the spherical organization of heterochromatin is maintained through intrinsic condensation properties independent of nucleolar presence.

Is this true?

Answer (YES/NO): NO